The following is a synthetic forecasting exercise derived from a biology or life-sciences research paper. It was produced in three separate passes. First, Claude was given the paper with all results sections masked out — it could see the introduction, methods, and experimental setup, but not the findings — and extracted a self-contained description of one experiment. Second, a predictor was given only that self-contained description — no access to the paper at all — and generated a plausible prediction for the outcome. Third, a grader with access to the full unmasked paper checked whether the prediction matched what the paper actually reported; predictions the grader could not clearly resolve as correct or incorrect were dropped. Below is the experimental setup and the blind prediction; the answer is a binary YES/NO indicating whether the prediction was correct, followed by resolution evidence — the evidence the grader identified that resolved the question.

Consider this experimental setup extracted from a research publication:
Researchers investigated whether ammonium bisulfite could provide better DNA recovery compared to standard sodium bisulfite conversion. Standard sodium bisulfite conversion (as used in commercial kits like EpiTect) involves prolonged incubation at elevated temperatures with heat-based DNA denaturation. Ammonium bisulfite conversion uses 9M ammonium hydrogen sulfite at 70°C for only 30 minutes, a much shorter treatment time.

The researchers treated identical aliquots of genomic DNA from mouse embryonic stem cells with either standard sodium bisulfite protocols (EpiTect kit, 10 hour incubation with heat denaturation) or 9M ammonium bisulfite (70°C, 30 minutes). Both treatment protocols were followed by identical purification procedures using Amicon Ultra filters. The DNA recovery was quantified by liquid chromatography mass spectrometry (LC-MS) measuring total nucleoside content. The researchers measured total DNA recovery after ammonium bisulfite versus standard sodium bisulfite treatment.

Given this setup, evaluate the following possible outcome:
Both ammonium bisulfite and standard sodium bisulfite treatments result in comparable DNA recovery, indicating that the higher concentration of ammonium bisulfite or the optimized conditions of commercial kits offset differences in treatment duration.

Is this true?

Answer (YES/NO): NO